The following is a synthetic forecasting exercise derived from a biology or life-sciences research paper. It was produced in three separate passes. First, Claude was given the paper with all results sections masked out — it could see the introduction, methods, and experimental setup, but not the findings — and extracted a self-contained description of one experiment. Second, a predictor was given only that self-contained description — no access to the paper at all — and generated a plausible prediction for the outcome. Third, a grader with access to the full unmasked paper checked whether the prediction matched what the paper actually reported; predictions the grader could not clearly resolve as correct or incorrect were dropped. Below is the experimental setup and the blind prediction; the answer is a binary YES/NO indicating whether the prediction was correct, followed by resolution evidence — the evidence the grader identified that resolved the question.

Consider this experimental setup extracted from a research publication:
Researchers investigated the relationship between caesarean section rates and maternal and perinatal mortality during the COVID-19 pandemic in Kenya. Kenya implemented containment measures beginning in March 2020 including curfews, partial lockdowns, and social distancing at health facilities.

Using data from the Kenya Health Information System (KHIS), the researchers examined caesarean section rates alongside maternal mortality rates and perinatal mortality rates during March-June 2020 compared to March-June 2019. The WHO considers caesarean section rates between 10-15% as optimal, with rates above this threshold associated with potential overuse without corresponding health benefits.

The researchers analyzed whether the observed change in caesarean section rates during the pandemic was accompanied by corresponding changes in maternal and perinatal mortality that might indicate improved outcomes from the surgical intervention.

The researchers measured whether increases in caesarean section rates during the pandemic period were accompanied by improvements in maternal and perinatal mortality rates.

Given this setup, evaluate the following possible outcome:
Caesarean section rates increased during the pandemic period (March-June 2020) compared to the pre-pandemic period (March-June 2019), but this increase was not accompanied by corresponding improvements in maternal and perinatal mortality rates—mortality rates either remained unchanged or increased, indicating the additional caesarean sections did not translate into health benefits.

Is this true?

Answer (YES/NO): YES